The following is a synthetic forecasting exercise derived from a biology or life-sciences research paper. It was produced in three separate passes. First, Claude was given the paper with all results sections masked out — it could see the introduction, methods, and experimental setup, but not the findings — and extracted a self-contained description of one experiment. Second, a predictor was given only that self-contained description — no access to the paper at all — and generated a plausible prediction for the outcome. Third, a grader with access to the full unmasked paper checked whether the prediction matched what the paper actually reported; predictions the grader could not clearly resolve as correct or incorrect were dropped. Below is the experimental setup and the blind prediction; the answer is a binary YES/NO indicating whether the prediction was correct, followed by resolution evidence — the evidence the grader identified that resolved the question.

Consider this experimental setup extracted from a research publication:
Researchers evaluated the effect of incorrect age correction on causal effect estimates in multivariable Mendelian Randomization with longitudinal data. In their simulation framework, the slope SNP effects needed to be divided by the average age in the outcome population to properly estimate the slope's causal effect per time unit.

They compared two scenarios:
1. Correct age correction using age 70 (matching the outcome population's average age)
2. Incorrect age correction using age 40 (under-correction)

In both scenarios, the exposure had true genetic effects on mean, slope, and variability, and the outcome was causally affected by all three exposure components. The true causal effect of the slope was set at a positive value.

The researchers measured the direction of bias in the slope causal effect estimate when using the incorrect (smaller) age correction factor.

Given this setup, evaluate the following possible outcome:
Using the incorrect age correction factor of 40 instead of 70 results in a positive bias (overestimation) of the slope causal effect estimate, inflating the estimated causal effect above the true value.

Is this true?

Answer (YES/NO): YES